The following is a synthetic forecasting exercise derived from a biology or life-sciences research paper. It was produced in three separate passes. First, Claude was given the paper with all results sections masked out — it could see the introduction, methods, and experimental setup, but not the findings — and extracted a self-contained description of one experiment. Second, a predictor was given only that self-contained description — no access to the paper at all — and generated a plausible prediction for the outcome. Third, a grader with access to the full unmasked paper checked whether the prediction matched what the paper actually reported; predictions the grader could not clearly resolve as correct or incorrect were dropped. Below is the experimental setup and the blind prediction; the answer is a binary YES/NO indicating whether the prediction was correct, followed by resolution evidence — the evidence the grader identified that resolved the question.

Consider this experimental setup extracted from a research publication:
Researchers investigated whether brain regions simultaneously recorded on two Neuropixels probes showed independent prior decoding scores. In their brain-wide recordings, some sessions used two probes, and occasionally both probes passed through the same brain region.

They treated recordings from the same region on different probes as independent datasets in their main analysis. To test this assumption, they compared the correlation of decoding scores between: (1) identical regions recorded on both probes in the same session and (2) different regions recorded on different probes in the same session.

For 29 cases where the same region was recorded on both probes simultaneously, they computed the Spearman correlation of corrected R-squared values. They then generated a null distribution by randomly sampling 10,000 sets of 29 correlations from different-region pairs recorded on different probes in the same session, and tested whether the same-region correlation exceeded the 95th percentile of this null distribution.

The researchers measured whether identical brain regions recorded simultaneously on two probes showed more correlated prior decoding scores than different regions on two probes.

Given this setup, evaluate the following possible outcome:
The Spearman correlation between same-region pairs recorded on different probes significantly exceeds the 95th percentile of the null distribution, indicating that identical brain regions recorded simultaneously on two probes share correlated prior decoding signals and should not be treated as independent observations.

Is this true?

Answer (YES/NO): NO